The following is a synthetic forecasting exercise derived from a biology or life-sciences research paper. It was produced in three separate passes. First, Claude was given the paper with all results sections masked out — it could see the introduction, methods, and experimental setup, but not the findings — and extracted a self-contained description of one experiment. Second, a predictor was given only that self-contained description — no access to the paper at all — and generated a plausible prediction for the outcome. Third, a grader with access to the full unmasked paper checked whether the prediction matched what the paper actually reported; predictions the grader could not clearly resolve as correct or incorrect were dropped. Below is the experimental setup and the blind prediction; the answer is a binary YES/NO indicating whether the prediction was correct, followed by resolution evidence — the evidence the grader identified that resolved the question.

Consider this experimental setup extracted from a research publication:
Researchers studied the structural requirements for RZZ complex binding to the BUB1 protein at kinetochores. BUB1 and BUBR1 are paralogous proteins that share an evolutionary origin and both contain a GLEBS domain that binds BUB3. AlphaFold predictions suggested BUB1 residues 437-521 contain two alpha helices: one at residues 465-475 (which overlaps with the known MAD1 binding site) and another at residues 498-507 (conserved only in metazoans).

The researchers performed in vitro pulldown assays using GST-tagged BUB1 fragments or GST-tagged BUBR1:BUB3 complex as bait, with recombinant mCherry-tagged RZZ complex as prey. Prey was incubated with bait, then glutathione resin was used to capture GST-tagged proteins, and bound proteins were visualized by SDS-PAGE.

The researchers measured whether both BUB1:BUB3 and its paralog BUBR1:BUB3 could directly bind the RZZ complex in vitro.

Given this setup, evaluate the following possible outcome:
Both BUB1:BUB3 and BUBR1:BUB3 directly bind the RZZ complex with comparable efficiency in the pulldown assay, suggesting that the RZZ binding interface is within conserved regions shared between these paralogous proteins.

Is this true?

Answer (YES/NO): NO